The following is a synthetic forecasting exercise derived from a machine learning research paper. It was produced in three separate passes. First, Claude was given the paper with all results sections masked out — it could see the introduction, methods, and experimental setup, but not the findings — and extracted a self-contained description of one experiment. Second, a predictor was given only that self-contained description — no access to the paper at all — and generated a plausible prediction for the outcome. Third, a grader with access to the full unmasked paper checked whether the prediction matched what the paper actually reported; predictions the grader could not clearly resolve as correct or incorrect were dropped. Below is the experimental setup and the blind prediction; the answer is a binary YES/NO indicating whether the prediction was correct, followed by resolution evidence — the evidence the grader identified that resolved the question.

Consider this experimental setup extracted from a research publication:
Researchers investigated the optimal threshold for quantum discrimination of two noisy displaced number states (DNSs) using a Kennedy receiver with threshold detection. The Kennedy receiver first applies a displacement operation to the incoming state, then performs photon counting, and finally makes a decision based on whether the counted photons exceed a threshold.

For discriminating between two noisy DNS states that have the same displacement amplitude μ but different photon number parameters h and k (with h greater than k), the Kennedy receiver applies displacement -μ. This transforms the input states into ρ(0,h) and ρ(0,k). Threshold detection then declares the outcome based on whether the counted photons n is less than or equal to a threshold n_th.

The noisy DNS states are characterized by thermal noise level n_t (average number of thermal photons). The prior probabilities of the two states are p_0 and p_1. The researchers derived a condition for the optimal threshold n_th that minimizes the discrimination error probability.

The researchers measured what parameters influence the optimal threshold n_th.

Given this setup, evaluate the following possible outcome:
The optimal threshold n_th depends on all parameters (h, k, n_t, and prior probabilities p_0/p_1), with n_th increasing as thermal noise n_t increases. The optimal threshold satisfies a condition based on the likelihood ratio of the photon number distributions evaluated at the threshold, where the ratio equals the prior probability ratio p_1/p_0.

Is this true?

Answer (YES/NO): NO